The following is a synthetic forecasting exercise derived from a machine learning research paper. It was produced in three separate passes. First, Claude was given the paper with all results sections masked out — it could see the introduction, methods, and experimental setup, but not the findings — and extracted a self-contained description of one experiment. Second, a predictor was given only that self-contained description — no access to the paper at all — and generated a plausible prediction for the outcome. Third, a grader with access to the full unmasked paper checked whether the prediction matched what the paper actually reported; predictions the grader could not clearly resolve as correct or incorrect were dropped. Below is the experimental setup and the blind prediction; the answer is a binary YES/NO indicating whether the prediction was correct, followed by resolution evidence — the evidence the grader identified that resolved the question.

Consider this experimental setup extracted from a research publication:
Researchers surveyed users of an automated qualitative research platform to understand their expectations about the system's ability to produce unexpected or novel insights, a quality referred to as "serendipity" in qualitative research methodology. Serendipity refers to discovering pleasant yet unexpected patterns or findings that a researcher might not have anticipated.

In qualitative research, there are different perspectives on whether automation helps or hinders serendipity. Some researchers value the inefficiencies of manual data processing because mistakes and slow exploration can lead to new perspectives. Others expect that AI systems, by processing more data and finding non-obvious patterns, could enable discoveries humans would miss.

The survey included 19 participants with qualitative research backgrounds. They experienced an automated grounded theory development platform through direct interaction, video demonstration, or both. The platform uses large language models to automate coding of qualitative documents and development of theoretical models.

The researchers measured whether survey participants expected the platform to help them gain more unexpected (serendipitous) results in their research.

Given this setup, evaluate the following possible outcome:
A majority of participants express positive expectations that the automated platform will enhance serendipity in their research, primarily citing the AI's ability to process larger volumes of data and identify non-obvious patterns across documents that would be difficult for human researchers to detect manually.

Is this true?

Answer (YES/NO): NO